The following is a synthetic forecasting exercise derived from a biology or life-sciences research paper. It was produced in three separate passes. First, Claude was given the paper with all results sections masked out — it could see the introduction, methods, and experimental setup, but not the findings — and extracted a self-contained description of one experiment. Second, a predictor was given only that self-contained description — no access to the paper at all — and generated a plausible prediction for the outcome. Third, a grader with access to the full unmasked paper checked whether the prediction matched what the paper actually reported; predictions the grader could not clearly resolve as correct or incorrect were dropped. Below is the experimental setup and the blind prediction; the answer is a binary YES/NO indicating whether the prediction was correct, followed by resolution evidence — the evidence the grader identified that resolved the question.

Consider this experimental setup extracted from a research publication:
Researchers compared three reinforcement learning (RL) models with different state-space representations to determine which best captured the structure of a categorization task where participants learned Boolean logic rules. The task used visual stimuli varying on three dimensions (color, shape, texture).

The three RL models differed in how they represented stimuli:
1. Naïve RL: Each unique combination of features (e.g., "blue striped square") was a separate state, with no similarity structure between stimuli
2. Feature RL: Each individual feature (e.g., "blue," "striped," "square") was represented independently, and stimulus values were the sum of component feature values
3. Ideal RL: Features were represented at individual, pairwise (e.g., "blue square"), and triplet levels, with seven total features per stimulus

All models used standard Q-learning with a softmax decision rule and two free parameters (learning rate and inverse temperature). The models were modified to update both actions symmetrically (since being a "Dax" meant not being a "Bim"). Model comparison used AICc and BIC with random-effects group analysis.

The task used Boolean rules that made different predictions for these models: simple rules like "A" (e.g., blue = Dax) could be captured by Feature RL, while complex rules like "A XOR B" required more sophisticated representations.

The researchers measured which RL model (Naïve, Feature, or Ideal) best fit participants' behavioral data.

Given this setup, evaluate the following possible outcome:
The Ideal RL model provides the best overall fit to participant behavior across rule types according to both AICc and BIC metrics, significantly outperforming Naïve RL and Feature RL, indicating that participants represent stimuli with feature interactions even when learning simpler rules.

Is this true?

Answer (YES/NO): NO